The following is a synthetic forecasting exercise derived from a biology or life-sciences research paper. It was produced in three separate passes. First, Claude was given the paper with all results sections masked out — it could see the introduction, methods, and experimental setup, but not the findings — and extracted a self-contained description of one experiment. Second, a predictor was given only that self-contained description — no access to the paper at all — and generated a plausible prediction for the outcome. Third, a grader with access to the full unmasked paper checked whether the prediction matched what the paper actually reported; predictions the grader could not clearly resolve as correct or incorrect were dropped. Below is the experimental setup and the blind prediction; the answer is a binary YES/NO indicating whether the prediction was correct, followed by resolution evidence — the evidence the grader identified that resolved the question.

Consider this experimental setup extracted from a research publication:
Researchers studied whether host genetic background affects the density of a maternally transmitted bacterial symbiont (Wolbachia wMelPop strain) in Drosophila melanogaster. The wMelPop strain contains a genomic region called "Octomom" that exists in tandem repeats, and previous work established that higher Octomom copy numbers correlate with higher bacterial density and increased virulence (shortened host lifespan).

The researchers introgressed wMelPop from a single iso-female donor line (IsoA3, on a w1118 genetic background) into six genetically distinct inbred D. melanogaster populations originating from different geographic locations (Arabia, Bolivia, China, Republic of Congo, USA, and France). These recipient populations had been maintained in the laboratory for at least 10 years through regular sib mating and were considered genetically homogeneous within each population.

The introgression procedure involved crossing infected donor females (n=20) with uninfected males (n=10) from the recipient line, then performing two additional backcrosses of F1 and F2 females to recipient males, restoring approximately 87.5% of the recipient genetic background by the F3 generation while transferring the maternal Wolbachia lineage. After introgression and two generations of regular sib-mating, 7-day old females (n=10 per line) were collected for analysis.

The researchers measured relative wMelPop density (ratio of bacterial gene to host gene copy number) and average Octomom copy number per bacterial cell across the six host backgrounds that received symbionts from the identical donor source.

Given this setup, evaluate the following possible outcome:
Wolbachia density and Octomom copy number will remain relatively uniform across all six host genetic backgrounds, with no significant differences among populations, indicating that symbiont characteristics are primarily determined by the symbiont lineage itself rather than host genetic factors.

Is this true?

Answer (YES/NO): NO